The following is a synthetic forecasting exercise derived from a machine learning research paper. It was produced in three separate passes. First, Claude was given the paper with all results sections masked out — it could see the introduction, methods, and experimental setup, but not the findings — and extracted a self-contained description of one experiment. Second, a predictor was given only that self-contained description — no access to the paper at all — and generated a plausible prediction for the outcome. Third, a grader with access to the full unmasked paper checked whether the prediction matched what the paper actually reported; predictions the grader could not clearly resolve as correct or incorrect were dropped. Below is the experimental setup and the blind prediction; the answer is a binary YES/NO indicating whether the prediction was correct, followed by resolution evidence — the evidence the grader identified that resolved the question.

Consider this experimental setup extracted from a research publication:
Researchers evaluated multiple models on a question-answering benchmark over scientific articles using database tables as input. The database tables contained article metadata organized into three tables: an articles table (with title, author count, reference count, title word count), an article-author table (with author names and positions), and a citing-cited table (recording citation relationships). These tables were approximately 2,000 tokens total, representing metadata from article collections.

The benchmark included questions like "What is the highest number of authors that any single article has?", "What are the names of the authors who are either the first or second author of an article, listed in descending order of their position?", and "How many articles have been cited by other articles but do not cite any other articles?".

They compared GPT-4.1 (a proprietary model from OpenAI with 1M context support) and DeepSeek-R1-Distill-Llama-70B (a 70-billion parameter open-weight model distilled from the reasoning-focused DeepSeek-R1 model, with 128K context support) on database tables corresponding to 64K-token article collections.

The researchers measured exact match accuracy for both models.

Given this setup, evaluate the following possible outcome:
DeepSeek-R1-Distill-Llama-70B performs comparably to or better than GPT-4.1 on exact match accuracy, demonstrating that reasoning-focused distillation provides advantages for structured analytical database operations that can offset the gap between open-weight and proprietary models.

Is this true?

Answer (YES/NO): YES